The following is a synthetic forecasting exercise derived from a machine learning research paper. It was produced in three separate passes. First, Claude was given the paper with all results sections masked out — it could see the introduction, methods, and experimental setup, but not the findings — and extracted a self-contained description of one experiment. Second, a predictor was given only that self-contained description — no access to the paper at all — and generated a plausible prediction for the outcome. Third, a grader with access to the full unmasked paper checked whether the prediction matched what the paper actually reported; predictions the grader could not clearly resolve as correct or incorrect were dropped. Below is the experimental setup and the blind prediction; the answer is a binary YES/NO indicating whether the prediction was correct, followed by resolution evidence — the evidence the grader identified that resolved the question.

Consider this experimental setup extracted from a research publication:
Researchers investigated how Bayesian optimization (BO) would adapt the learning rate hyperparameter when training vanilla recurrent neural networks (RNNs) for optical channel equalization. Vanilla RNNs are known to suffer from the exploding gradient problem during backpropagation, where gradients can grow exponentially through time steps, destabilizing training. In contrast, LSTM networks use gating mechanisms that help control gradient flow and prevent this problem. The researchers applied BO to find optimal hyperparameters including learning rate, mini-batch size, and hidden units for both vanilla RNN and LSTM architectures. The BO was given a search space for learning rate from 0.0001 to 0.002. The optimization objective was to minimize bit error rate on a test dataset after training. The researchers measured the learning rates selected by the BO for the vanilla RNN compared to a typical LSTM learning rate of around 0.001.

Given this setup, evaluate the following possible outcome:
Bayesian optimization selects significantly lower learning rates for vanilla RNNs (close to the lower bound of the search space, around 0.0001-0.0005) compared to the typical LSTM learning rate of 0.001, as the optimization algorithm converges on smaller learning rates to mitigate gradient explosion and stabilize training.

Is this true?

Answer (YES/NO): NO